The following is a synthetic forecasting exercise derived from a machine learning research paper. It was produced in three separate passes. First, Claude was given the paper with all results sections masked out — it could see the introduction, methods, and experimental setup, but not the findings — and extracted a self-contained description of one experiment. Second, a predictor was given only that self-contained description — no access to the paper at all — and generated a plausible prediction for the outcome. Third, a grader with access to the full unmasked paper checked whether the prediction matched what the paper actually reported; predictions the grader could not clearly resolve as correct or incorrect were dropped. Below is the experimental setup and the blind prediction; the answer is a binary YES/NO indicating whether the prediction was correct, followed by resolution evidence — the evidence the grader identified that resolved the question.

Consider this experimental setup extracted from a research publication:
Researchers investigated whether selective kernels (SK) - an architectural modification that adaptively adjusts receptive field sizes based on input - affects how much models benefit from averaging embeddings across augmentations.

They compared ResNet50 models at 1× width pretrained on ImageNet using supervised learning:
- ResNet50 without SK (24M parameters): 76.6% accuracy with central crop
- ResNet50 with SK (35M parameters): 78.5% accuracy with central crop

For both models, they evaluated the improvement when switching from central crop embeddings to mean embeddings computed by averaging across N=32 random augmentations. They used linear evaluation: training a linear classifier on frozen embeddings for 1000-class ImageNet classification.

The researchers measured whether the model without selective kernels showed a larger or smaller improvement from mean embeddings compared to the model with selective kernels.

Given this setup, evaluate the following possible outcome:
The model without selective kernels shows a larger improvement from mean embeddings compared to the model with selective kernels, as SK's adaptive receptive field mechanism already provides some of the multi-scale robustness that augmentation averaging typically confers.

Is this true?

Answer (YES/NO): YES